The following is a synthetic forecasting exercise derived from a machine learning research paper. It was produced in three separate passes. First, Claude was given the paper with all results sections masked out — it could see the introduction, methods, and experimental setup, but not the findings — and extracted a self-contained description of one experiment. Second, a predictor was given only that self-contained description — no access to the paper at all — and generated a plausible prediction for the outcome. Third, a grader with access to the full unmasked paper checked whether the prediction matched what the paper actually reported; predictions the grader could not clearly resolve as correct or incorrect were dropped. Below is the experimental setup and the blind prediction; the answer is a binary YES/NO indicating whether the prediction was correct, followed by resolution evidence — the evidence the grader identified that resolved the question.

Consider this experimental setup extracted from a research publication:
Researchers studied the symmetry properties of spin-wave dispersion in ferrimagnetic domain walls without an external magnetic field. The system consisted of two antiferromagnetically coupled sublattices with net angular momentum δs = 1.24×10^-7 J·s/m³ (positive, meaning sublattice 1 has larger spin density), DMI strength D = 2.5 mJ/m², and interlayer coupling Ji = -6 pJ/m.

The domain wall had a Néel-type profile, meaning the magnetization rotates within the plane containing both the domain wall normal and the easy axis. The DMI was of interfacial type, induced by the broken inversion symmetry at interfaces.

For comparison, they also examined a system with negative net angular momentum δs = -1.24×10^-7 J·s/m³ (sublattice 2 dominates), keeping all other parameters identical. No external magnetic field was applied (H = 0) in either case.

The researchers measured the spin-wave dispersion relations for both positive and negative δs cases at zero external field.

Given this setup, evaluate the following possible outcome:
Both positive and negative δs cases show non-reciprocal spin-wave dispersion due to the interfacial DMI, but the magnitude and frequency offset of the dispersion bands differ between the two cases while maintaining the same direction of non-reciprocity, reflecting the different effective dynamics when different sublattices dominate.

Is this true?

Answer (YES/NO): NO